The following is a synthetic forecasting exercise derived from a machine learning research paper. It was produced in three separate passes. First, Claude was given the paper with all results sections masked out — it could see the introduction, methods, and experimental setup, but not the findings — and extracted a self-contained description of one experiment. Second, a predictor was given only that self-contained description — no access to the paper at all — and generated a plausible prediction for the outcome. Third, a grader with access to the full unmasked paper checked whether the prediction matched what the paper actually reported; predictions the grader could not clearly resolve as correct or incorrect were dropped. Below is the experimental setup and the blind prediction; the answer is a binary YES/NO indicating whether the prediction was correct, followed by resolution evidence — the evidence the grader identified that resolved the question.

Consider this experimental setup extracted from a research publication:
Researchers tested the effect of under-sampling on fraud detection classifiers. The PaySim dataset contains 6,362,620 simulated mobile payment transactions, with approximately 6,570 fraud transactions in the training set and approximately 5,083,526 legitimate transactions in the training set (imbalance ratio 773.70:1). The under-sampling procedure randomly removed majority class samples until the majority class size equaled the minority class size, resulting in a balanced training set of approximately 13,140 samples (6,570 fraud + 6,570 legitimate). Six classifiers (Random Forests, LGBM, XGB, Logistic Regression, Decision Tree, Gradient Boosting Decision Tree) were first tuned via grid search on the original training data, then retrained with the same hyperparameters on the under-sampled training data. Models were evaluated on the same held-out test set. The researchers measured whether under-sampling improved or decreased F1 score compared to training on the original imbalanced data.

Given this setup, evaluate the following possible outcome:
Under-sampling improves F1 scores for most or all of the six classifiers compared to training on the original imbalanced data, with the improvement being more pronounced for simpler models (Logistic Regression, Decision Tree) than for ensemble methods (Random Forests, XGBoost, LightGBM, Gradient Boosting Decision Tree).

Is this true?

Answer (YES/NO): NO